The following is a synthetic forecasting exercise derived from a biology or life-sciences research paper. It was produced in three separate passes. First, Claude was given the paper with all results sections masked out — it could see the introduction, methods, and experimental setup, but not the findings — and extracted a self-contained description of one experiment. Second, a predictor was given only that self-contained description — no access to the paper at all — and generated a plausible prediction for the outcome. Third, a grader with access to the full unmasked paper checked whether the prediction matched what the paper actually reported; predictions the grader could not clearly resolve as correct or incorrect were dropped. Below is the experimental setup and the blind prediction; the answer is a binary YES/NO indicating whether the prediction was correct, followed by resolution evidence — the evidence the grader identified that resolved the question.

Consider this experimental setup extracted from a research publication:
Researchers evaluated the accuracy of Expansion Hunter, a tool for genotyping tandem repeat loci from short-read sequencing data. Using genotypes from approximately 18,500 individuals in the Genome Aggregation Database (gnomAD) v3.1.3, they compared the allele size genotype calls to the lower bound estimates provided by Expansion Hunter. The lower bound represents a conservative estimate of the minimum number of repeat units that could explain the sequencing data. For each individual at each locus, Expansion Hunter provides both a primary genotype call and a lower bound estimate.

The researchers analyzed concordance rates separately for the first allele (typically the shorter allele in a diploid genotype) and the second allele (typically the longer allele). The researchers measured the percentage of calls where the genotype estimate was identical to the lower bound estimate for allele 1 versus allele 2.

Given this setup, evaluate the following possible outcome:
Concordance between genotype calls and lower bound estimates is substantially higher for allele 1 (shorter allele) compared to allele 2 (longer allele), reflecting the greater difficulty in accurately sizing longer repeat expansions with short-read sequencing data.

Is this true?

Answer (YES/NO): NO